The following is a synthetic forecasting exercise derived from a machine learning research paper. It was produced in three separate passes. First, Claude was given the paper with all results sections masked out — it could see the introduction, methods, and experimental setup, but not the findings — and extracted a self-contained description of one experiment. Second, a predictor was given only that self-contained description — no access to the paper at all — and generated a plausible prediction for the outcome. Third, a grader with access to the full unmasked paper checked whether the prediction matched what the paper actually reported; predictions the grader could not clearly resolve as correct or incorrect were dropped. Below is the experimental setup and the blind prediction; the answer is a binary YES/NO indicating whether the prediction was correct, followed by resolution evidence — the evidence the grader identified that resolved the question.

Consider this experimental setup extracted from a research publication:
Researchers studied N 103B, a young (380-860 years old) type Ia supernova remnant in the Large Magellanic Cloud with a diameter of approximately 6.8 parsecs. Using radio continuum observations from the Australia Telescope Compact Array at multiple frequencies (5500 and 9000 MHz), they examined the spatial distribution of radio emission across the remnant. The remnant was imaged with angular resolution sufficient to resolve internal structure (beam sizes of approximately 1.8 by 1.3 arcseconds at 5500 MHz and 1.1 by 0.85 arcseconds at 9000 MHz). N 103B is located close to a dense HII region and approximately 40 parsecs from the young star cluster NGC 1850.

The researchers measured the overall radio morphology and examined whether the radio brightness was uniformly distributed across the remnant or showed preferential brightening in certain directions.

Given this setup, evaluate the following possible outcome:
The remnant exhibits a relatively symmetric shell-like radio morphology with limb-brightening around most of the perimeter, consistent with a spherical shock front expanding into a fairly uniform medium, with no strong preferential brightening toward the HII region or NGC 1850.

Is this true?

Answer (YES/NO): NO